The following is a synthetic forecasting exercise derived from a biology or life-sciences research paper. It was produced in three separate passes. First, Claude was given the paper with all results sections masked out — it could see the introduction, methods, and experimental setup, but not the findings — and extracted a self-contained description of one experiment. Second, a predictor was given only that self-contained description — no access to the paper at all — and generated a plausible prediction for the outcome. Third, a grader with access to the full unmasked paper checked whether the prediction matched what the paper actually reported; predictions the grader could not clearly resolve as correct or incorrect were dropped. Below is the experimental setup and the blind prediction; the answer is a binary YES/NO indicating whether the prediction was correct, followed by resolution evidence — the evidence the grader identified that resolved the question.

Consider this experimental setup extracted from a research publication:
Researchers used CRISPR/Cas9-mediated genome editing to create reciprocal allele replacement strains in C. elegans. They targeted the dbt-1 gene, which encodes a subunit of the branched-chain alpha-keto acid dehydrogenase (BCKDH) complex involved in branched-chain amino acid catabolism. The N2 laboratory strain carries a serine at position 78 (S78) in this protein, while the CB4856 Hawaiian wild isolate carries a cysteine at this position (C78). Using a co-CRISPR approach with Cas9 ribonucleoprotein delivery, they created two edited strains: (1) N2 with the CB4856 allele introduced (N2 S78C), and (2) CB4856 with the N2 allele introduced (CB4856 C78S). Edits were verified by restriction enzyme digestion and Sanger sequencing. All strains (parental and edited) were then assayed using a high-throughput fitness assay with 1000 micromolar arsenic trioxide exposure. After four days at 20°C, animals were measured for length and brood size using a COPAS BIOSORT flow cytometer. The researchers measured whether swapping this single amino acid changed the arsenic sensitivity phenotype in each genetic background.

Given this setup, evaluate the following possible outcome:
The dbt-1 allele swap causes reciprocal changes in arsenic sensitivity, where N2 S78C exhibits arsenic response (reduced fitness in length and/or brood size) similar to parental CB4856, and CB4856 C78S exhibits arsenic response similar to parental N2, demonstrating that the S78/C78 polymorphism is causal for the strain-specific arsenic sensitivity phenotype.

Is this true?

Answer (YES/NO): NO